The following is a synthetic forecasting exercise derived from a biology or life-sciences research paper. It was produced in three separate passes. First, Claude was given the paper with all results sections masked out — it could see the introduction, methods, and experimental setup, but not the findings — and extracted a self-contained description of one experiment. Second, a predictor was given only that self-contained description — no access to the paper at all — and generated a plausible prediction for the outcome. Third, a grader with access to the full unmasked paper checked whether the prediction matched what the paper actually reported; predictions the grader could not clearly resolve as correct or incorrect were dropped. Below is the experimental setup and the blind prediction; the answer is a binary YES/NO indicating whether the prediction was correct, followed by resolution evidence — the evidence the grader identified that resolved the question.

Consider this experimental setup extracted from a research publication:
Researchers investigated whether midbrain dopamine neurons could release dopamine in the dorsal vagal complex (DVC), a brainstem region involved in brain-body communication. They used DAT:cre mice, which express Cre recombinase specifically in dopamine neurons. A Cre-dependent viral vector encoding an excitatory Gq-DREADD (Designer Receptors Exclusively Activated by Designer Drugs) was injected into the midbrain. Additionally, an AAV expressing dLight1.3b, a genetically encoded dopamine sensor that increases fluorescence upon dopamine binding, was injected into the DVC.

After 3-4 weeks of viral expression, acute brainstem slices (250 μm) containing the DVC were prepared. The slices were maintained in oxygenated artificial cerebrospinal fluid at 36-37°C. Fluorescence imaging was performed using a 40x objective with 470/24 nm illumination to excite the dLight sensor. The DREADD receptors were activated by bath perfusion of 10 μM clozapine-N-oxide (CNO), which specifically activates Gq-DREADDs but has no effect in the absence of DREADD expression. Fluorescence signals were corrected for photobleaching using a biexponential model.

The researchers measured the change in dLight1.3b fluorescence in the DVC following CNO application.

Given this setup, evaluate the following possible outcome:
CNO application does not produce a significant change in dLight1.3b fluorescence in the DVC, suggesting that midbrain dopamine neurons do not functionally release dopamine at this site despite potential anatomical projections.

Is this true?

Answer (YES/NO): NO